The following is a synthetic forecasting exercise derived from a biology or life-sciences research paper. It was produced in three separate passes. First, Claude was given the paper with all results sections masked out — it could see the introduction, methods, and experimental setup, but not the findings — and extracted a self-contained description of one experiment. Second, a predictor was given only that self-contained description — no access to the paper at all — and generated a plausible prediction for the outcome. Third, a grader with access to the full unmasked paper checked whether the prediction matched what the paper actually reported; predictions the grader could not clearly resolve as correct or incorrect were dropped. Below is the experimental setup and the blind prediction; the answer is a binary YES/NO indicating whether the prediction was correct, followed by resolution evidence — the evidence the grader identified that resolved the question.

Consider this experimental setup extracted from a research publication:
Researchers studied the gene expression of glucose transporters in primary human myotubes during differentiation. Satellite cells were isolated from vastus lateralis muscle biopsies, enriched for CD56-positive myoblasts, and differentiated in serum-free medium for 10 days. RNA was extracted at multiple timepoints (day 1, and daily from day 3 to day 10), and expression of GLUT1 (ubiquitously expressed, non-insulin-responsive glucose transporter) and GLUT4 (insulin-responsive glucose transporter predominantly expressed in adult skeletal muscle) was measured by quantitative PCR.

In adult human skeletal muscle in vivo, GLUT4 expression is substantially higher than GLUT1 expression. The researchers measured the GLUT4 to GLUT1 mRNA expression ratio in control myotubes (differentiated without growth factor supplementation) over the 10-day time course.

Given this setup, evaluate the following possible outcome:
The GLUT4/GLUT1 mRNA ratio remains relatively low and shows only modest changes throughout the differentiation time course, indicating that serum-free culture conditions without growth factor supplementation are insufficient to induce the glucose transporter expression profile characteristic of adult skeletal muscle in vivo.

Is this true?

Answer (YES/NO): YES